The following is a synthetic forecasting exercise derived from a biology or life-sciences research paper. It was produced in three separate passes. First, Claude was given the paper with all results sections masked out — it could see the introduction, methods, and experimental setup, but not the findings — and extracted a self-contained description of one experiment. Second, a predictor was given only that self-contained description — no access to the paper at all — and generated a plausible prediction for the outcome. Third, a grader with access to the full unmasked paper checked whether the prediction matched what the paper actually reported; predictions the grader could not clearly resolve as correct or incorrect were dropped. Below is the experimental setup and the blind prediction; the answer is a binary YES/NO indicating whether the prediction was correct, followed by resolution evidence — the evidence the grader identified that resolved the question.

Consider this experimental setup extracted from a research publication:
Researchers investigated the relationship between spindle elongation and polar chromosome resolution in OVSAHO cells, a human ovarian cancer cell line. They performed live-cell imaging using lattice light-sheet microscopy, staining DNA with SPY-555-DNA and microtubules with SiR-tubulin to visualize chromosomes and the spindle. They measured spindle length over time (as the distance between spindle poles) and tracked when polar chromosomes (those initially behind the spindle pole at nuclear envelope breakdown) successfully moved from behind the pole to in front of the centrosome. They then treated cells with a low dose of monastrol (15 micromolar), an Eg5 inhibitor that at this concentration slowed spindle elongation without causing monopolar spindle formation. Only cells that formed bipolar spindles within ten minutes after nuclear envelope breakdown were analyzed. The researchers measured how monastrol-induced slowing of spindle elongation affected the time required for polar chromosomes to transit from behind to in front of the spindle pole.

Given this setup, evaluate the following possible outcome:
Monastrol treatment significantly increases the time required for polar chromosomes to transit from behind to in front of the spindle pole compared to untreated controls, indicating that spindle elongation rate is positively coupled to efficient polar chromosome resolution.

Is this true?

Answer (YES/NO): YES